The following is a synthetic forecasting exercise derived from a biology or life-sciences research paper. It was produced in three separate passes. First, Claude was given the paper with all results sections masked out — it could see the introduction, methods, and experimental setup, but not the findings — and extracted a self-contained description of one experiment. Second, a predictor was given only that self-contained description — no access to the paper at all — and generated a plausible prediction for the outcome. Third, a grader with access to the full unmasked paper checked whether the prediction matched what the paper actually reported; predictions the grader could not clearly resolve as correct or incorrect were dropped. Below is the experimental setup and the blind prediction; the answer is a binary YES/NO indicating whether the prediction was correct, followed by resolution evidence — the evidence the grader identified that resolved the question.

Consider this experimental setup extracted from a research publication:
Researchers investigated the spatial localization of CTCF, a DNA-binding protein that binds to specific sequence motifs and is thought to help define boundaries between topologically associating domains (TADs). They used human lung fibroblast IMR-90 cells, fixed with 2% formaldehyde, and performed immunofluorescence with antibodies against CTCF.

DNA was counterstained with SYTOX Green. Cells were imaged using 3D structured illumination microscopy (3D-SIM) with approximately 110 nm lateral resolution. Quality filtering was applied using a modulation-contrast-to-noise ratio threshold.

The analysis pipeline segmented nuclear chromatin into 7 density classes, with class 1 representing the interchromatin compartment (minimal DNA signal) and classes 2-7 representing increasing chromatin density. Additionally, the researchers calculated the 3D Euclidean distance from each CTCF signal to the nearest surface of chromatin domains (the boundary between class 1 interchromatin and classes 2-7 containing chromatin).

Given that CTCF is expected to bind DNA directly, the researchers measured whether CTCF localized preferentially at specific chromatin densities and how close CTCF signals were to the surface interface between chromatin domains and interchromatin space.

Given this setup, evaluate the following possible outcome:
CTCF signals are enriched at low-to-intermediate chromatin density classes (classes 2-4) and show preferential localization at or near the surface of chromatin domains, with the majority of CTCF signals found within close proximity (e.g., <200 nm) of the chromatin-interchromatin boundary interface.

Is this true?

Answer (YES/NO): NO